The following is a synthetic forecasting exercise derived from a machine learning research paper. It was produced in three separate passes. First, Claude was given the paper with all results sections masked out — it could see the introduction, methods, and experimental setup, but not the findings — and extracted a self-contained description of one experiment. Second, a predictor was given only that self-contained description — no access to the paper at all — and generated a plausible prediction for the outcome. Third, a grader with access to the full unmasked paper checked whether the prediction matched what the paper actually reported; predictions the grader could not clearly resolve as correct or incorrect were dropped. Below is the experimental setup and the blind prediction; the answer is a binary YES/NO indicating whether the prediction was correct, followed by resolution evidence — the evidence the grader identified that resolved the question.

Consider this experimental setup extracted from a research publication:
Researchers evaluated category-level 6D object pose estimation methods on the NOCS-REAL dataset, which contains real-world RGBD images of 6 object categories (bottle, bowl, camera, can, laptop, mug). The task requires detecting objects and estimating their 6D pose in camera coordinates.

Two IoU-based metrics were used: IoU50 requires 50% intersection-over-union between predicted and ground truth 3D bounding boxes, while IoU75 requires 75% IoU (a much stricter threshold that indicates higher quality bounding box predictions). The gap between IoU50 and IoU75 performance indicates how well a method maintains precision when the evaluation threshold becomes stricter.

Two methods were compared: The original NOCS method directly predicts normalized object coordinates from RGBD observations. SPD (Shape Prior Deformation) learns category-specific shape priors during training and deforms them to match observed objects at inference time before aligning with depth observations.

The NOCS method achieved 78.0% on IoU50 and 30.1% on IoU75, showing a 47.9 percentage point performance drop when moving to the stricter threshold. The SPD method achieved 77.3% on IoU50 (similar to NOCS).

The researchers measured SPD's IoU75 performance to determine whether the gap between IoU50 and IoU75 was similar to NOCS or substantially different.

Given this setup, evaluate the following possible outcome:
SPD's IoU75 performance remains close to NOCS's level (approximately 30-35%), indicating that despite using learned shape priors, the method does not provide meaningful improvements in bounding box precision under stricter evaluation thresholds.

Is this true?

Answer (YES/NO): NO